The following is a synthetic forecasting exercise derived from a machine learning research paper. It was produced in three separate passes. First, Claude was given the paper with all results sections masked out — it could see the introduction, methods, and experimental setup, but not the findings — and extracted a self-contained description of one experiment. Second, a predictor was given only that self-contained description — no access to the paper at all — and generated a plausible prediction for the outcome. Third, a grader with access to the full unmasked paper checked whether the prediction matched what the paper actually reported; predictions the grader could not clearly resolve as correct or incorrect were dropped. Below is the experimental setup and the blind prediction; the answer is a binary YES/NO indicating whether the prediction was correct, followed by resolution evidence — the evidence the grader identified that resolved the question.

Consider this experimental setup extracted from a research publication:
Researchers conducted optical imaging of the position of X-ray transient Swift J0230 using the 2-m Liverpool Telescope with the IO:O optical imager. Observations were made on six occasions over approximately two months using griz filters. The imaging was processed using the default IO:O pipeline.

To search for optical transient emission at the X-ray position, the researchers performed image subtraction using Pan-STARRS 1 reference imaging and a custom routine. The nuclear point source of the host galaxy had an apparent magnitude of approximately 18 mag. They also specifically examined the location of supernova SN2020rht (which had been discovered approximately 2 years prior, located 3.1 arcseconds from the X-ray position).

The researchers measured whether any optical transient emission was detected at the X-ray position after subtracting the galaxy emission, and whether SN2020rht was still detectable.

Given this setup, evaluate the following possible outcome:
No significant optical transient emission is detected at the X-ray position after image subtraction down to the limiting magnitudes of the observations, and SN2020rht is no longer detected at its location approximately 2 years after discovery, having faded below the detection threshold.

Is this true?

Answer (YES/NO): YES